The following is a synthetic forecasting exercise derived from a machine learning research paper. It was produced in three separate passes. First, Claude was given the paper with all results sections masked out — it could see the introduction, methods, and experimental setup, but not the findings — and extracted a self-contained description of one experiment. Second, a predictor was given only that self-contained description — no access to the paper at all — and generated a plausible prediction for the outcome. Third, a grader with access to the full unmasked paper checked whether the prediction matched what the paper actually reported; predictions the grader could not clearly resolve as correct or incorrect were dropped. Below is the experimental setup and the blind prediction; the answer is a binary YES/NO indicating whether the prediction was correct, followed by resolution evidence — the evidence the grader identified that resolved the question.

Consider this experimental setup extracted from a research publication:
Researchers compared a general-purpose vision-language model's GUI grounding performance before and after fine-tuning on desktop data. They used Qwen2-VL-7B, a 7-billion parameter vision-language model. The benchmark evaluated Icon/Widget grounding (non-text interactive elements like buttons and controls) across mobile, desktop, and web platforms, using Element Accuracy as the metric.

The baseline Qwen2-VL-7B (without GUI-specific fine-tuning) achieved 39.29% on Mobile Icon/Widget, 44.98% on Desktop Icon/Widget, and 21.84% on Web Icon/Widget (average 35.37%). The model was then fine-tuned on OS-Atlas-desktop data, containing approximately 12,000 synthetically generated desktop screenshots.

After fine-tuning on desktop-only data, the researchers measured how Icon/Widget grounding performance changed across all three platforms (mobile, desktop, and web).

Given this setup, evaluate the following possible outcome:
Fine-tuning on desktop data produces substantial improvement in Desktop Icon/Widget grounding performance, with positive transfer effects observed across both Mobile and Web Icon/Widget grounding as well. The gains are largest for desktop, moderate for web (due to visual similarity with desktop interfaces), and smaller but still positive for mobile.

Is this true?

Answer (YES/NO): NO